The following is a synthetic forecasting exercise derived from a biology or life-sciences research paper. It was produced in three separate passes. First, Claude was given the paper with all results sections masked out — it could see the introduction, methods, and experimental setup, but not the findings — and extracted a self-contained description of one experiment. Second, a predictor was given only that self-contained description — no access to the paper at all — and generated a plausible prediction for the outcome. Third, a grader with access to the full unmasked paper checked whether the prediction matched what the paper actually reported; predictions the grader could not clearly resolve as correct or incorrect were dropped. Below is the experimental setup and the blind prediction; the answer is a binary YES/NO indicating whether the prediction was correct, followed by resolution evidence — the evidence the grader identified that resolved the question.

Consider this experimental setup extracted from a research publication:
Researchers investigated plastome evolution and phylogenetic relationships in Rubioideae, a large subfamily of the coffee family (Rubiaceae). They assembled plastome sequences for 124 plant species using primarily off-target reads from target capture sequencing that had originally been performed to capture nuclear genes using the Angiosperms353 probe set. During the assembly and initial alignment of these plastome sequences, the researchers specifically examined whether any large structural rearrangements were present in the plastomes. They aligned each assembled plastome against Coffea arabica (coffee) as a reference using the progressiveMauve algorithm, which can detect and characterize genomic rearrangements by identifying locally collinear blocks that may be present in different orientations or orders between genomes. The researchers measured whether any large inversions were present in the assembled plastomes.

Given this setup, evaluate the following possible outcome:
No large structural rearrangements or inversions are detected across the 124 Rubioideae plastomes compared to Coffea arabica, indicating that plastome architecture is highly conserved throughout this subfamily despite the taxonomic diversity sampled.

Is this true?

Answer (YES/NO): NO